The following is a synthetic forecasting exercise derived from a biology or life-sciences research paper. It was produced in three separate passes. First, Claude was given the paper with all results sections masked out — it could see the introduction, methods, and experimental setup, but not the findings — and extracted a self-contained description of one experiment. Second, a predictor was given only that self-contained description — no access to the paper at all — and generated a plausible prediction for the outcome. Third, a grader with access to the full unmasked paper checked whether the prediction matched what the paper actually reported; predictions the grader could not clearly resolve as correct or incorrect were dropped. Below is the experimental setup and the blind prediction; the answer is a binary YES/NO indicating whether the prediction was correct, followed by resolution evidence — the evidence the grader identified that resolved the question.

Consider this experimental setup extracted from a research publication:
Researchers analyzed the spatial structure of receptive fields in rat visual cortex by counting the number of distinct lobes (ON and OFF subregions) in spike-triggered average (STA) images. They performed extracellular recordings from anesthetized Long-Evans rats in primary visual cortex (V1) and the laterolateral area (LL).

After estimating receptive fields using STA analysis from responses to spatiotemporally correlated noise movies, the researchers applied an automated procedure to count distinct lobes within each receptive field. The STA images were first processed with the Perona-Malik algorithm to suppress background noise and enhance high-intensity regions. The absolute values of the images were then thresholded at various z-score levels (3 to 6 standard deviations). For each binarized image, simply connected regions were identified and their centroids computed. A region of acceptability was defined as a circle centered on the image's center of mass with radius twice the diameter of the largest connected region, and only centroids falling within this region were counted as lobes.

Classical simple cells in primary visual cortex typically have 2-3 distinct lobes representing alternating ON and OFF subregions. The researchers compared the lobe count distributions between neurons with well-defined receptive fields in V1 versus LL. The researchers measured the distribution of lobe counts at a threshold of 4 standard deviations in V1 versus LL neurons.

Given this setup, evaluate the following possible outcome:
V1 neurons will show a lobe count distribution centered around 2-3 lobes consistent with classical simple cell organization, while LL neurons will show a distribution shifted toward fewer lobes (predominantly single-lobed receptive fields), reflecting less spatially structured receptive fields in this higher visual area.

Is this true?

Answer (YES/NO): NO